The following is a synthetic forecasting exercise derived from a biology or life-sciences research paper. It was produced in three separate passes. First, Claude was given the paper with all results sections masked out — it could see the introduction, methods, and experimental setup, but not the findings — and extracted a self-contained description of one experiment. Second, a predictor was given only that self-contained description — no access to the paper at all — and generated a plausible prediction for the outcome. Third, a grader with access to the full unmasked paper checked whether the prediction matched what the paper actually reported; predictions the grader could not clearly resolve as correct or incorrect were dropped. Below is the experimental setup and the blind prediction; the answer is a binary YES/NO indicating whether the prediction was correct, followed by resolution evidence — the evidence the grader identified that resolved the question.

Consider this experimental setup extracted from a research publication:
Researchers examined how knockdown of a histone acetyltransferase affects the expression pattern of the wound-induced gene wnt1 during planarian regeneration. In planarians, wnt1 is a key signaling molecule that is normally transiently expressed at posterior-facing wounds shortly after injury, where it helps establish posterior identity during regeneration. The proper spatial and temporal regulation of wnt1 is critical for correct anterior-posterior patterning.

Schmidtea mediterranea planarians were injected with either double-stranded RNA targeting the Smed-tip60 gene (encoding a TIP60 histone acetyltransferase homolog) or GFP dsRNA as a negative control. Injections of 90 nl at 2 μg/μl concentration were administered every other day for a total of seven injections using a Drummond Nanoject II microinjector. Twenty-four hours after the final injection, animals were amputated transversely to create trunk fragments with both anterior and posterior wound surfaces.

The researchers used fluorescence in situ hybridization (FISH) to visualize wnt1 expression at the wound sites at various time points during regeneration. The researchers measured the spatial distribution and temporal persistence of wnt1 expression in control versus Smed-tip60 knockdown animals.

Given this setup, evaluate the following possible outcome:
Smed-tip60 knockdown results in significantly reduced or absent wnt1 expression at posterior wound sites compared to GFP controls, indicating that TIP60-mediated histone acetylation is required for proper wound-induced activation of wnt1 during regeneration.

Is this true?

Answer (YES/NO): NO